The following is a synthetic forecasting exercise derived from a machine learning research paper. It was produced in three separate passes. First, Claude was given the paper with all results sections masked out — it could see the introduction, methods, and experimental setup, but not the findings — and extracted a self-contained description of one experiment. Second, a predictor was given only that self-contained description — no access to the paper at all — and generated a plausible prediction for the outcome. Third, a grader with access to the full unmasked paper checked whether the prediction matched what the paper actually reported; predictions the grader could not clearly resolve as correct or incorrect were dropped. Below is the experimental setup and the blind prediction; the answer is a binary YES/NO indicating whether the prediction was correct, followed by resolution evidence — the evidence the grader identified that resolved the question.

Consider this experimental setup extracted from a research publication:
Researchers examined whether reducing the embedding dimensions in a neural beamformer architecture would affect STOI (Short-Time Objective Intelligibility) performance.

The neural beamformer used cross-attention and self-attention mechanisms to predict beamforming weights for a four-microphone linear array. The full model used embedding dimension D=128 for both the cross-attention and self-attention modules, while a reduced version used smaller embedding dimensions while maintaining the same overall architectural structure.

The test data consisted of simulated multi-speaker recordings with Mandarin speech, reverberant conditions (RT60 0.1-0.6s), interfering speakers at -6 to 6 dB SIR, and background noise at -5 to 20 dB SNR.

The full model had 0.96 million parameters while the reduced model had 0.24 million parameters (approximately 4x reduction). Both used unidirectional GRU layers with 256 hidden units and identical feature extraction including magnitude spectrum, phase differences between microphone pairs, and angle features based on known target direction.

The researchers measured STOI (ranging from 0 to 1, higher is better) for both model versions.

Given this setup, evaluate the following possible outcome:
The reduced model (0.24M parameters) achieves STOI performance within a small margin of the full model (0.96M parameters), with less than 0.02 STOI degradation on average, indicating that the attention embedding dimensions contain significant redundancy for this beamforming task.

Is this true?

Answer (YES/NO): NO